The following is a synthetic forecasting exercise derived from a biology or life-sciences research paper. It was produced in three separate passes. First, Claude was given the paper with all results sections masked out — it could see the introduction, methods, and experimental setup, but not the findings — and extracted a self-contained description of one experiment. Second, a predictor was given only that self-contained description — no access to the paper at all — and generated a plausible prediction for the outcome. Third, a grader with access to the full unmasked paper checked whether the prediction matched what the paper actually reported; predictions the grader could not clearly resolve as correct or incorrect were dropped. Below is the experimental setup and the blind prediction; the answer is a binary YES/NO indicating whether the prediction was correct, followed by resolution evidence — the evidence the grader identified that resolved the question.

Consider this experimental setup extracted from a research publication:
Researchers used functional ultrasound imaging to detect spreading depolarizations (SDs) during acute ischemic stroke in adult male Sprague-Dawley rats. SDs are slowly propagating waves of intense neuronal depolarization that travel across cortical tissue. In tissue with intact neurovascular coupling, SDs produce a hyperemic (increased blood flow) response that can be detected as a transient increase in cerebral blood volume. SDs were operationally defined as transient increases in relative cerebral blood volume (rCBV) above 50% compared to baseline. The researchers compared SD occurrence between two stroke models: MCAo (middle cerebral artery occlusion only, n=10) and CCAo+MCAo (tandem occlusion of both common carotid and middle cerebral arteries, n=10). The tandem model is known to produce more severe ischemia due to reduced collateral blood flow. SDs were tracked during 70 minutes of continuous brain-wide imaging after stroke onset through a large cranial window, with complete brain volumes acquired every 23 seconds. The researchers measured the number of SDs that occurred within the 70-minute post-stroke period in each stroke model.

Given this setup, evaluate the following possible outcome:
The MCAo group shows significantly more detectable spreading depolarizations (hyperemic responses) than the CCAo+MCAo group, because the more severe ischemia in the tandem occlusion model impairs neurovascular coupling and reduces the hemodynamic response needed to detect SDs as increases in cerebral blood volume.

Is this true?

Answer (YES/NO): NO